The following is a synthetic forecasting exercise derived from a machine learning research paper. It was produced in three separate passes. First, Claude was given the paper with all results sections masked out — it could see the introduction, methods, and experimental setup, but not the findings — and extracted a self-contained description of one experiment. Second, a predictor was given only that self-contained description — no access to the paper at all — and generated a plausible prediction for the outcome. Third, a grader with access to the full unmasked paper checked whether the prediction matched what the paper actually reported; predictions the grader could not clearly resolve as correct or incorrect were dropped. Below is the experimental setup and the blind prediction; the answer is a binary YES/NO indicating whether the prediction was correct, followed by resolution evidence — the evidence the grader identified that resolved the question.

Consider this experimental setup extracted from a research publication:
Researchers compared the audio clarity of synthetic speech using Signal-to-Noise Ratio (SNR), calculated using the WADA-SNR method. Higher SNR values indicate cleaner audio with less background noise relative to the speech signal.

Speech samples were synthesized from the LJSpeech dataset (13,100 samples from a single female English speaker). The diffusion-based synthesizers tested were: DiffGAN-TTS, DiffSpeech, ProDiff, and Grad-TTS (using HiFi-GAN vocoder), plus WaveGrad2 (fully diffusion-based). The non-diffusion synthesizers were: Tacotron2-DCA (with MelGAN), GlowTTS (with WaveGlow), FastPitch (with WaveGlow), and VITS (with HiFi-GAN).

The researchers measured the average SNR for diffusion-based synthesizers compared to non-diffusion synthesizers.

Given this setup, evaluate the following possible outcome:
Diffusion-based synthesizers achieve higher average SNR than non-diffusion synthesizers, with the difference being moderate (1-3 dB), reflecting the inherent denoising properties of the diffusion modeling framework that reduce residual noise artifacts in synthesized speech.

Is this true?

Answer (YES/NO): NO